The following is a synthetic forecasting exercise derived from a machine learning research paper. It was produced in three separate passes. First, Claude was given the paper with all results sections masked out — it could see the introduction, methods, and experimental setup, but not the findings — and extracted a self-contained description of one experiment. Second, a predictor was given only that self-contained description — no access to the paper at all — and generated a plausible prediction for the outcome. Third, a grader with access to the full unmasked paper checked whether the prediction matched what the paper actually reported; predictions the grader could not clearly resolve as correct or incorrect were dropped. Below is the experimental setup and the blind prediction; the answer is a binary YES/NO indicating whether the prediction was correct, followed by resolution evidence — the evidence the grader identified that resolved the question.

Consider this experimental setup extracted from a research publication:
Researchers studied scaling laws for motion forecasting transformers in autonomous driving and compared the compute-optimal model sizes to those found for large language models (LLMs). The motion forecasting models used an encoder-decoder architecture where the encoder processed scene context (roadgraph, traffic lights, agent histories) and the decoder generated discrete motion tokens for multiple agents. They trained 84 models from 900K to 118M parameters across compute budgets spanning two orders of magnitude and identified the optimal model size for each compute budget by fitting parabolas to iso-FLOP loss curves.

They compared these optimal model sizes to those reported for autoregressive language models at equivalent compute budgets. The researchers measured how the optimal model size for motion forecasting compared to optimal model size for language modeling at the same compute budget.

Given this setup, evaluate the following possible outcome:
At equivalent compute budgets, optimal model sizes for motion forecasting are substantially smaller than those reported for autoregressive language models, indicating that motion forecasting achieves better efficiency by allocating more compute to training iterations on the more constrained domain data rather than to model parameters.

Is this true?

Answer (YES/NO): YES